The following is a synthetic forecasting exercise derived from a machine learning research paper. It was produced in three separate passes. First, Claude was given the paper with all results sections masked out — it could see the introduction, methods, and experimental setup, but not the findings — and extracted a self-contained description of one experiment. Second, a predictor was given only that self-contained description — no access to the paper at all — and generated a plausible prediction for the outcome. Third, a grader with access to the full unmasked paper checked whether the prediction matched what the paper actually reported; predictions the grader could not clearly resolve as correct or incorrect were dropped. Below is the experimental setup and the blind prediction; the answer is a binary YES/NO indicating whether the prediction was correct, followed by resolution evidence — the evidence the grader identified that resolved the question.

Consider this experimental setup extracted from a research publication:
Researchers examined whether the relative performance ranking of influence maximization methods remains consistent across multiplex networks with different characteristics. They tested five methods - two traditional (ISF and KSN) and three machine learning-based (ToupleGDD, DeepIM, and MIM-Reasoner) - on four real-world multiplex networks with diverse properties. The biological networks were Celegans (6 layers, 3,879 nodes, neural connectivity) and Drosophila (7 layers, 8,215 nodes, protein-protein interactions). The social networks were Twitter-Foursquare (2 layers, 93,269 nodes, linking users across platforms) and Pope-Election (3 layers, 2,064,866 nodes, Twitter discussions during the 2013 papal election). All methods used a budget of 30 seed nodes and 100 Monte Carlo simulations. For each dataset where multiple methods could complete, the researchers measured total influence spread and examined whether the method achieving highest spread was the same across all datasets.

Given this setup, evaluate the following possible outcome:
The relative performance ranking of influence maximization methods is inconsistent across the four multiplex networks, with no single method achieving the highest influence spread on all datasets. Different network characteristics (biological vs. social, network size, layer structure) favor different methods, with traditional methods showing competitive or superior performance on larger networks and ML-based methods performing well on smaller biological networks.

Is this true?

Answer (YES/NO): NO